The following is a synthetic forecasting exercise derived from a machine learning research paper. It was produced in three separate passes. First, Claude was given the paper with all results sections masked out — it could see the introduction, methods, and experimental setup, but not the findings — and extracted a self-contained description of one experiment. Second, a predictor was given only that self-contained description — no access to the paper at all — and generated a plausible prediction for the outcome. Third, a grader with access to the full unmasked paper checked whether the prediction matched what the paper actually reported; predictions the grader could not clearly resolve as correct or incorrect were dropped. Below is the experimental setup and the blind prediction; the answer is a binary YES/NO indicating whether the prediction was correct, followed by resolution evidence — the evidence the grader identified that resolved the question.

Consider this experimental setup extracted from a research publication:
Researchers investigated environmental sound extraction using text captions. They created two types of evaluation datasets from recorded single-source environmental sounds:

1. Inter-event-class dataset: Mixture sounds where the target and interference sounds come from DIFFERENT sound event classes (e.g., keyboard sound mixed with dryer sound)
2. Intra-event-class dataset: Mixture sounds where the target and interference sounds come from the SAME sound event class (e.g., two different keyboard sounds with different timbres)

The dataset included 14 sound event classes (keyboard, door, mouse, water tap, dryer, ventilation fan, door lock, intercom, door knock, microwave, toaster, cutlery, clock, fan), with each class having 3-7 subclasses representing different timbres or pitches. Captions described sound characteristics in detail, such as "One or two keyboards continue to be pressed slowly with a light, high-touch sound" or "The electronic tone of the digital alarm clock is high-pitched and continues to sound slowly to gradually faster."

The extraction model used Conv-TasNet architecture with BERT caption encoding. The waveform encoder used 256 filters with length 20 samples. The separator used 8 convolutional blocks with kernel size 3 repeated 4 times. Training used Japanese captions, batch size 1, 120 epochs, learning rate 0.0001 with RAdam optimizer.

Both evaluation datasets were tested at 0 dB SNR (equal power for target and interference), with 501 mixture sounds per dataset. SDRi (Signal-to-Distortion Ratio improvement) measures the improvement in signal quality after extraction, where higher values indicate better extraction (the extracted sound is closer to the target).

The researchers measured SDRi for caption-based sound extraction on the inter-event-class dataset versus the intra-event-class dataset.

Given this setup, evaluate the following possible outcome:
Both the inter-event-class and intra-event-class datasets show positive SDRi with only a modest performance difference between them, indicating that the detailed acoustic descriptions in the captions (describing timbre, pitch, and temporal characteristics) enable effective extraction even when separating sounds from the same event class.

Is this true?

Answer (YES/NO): NO